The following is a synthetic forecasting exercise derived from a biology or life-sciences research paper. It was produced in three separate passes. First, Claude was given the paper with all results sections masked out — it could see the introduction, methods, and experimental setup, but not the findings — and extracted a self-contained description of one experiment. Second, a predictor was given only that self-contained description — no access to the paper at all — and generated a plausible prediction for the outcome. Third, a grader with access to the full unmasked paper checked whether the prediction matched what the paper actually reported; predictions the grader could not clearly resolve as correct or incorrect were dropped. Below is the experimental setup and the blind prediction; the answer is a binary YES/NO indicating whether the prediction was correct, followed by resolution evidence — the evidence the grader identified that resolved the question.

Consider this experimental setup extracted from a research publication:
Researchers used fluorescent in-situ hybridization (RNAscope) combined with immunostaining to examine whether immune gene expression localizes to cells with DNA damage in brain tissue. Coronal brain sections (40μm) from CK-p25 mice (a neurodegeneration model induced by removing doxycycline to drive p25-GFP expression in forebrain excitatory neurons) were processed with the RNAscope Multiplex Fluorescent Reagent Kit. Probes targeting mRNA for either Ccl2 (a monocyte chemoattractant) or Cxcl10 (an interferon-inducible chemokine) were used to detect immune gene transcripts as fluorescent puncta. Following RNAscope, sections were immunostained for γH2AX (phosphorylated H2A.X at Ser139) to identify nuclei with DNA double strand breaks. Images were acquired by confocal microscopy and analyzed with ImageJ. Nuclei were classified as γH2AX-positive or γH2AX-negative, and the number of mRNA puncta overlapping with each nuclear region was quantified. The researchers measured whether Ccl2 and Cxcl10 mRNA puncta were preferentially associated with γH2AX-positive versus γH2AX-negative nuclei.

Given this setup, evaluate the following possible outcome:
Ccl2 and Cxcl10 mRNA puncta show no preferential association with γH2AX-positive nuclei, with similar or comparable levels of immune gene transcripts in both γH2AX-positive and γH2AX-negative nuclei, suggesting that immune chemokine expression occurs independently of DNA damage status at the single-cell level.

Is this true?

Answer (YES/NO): NO